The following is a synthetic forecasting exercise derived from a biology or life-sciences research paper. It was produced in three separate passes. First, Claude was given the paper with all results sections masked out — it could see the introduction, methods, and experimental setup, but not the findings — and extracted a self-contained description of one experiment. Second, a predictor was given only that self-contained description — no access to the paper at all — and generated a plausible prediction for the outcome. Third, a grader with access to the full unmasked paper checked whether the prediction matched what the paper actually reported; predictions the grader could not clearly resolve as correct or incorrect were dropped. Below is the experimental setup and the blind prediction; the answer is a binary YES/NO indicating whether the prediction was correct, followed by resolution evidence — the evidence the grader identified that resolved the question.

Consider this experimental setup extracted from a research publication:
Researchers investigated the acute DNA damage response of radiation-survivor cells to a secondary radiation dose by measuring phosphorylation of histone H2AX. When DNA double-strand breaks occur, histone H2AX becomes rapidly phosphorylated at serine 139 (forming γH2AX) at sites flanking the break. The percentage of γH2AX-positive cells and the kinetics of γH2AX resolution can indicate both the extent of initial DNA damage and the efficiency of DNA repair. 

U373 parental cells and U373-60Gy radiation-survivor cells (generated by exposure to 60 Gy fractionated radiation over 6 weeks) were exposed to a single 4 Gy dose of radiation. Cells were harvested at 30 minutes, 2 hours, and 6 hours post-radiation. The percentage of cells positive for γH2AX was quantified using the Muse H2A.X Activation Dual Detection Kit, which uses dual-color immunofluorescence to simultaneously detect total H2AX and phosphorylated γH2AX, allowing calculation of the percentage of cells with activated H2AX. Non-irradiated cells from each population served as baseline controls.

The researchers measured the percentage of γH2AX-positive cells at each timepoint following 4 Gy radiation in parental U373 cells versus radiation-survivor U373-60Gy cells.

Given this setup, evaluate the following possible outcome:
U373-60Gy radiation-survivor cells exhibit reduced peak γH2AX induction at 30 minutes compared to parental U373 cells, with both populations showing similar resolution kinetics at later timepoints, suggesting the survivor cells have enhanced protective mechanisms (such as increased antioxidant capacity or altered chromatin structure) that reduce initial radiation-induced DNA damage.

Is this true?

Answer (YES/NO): NO